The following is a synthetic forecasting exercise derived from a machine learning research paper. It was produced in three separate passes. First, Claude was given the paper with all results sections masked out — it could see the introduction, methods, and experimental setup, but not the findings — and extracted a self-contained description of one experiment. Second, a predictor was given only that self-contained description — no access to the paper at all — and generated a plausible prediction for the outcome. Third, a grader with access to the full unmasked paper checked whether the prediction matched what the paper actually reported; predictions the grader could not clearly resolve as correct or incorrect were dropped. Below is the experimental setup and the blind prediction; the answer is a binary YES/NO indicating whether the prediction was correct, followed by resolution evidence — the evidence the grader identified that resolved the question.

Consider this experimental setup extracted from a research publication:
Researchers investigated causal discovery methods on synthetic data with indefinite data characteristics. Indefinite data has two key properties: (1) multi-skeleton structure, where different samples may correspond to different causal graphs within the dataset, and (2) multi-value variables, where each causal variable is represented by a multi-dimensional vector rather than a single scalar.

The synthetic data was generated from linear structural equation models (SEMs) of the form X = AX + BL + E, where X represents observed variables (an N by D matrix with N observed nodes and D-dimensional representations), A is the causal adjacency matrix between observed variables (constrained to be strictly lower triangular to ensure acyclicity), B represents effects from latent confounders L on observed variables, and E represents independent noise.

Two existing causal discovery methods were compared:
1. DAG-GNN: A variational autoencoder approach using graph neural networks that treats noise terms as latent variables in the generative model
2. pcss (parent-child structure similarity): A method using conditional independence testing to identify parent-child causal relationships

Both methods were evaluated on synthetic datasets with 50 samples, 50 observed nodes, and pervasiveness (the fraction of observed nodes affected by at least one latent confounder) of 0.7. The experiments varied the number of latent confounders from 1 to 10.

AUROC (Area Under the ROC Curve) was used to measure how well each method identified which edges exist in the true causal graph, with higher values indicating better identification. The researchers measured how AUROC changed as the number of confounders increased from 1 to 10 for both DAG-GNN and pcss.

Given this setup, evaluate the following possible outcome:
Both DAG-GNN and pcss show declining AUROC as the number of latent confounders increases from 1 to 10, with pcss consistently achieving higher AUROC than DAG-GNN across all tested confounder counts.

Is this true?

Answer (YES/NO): NO